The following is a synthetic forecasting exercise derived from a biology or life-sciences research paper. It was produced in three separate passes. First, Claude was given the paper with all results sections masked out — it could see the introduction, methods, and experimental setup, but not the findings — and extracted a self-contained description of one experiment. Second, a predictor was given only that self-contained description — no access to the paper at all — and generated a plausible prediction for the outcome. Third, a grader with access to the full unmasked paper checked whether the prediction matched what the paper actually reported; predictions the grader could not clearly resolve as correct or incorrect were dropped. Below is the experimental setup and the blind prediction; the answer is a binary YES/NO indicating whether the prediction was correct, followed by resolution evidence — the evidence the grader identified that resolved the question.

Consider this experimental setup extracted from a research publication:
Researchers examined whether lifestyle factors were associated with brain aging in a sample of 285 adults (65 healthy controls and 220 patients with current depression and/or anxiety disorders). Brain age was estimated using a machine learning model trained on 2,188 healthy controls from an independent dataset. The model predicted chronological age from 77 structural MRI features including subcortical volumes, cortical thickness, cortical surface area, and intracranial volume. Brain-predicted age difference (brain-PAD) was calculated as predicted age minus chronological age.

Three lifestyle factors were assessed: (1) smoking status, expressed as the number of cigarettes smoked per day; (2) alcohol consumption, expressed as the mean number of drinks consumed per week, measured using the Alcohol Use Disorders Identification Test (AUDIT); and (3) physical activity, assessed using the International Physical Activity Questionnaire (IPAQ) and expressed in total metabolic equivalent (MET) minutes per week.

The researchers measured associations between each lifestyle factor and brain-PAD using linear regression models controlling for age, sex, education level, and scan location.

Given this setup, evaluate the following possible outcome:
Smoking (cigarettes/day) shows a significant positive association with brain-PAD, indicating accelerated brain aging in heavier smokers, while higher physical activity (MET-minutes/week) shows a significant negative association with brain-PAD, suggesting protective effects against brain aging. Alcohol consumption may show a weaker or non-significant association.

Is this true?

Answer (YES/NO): NO